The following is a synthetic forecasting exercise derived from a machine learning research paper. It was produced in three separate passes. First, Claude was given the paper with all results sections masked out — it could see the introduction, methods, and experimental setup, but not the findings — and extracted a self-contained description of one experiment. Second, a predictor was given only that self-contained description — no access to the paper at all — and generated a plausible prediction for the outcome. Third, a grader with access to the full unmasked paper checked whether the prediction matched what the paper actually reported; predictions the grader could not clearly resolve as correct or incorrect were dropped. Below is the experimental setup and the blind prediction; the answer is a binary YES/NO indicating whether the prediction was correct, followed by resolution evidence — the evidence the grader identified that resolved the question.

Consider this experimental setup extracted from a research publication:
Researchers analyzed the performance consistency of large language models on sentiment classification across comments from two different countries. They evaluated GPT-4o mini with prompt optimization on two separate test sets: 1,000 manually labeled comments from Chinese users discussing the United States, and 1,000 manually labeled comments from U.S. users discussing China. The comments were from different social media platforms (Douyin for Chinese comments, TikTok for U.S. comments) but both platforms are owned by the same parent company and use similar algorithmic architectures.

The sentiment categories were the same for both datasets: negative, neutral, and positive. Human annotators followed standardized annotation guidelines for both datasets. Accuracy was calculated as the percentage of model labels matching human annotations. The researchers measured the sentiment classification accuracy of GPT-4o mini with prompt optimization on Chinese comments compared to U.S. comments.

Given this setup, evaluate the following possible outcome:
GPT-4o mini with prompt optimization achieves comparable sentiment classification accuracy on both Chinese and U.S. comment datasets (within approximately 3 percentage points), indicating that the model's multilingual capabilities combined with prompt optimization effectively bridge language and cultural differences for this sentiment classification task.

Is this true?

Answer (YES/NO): YES